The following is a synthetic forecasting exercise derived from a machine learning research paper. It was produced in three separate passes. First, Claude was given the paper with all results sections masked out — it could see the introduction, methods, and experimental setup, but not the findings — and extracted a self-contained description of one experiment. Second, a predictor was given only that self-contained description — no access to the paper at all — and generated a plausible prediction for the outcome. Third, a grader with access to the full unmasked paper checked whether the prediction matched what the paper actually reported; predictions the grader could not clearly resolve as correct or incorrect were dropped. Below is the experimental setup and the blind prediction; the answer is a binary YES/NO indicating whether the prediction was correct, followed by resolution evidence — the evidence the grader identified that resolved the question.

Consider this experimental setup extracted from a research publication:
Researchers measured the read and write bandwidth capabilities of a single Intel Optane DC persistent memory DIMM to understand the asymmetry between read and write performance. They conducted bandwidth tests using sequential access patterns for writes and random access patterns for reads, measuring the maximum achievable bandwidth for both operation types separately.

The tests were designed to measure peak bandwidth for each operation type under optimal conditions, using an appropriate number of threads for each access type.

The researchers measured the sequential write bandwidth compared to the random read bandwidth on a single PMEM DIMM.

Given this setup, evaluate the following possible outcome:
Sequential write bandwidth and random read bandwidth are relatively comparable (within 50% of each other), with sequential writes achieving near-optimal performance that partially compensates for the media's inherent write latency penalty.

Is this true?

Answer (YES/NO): NO